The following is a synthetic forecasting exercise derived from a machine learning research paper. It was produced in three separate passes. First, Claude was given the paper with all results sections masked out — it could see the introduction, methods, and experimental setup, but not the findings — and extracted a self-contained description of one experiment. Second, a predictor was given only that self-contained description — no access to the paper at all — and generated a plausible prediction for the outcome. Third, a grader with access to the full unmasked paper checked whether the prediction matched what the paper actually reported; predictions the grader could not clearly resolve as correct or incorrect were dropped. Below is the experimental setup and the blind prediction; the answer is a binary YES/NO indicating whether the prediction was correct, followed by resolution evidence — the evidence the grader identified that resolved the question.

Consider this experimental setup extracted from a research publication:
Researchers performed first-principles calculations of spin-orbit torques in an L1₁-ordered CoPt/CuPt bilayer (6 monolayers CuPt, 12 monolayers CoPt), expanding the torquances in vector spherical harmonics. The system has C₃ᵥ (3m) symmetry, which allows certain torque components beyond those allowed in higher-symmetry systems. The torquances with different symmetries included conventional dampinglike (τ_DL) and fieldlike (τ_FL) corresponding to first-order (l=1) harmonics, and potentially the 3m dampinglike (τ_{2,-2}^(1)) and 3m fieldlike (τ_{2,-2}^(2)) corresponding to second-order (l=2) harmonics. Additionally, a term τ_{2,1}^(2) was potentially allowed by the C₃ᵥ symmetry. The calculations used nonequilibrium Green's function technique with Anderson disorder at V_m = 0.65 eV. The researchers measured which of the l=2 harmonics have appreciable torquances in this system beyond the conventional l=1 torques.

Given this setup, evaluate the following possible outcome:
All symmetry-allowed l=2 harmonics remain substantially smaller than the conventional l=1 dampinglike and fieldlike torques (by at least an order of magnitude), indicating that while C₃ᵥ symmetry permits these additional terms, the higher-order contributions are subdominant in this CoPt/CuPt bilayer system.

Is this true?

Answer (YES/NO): NO